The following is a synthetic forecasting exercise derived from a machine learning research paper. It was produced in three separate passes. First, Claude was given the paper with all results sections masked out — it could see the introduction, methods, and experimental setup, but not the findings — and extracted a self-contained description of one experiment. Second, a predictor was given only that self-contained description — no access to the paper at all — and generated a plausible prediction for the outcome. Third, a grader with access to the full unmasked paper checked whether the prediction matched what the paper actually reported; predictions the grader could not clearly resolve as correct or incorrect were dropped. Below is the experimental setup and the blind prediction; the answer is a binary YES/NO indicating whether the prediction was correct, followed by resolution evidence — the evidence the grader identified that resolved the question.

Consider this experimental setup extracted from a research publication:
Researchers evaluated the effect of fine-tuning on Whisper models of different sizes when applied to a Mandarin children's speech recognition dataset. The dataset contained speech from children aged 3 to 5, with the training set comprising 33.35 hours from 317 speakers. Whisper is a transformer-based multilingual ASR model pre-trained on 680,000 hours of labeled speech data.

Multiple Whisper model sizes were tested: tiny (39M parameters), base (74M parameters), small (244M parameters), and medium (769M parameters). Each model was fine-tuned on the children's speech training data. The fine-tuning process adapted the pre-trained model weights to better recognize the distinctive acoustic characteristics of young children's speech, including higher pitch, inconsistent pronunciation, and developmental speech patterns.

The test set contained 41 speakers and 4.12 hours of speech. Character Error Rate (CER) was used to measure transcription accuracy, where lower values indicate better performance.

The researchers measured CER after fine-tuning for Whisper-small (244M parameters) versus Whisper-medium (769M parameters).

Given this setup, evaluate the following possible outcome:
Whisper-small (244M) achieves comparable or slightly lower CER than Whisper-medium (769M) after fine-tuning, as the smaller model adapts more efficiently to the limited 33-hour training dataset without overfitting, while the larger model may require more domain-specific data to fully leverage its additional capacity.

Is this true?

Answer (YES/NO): YES